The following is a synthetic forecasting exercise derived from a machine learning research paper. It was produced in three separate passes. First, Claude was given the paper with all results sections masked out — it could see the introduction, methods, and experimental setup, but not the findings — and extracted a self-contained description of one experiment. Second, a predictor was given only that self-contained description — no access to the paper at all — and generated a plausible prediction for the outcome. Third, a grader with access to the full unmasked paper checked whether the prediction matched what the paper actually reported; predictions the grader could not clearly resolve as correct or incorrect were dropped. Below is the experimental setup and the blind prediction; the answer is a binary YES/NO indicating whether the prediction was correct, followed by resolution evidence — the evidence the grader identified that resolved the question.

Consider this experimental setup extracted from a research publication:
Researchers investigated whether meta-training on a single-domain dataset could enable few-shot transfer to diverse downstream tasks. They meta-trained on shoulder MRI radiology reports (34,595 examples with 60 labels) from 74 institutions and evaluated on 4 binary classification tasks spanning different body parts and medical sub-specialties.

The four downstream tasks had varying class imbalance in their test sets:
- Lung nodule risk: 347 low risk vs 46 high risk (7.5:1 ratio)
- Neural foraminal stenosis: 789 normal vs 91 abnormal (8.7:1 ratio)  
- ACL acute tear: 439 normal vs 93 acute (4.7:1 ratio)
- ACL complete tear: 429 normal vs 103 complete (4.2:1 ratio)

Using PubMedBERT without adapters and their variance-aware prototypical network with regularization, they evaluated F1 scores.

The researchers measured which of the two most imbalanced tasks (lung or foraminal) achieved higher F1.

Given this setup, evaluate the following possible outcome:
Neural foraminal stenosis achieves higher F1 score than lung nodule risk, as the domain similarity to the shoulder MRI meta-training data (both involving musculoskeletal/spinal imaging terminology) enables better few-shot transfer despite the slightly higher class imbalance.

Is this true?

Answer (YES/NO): YES